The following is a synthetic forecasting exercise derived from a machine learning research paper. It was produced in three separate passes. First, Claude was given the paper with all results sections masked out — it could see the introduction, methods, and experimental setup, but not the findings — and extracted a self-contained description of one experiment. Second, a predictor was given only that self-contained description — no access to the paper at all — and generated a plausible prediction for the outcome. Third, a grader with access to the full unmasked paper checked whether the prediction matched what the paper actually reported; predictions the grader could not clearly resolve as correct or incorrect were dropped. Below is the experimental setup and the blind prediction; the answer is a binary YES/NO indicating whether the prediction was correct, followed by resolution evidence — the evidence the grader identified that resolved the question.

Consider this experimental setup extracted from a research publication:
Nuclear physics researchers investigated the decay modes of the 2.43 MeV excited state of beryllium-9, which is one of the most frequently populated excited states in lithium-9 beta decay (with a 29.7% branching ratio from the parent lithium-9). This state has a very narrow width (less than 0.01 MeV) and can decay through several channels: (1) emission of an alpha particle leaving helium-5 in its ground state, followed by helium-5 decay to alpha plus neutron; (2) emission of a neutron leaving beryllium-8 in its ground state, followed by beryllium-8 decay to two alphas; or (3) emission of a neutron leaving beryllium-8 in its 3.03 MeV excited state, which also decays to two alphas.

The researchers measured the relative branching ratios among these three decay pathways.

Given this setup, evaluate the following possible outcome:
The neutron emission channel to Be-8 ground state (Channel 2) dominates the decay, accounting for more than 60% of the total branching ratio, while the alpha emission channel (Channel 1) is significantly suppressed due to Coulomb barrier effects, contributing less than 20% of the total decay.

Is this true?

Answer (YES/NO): NO